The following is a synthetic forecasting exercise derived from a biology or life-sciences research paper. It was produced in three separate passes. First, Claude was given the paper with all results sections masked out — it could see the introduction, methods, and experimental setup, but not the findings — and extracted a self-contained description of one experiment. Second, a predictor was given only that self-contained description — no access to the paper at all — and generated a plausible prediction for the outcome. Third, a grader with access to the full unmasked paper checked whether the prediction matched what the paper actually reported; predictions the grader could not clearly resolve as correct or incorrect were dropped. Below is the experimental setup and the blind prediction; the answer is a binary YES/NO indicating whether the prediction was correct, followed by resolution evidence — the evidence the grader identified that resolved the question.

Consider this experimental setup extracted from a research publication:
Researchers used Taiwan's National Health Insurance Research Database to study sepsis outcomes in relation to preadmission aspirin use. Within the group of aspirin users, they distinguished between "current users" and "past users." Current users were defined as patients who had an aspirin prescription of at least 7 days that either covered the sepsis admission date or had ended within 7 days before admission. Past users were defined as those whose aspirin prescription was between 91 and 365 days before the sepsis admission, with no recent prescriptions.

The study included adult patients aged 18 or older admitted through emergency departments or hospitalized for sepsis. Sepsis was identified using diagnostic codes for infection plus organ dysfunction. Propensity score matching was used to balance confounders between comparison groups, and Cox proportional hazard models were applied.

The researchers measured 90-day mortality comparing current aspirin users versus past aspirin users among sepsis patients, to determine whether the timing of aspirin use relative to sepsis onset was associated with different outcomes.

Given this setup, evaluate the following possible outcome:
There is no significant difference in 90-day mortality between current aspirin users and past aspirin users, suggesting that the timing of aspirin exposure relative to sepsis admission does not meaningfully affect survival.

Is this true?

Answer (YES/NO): YES